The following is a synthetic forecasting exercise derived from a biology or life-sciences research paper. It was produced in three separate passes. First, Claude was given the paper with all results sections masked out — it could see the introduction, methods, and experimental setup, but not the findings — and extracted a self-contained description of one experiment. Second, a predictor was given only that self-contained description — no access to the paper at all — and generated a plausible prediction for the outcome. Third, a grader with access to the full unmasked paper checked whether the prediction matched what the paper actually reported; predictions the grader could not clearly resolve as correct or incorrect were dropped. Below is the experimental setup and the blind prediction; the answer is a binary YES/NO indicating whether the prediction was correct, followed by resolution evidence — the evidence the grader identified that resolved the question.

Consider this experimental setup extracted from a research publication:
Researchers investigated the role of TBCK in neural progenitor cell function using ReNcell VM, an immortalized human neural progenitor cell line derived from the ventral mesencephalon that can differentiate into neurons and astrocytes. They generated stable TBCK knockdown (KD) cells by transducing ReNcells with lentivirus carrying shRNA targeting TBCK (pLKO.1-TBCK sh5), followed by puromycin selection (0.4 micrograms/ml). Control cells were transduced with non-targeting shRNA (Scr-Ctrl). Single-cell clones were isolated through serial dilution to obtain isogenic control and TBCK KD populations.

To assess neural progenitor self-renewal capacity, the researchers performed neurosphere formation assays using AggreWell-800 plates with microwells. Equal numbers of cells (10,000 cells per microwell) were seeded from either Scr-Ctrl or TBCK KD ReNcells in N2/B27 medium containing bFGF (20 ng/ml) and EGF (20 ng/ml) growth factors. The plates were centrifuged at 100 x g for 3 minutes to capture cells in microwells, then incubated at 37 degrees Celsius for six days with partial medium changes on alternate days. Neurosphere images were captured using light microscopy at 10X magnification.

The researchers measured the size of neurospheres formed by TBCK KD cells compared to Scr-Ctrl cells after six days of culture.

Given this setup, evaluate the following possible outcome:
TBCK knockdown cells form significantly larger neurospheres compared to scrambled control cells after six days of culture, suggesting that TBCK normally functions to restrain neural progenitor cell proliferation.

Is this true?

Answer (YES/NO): NO